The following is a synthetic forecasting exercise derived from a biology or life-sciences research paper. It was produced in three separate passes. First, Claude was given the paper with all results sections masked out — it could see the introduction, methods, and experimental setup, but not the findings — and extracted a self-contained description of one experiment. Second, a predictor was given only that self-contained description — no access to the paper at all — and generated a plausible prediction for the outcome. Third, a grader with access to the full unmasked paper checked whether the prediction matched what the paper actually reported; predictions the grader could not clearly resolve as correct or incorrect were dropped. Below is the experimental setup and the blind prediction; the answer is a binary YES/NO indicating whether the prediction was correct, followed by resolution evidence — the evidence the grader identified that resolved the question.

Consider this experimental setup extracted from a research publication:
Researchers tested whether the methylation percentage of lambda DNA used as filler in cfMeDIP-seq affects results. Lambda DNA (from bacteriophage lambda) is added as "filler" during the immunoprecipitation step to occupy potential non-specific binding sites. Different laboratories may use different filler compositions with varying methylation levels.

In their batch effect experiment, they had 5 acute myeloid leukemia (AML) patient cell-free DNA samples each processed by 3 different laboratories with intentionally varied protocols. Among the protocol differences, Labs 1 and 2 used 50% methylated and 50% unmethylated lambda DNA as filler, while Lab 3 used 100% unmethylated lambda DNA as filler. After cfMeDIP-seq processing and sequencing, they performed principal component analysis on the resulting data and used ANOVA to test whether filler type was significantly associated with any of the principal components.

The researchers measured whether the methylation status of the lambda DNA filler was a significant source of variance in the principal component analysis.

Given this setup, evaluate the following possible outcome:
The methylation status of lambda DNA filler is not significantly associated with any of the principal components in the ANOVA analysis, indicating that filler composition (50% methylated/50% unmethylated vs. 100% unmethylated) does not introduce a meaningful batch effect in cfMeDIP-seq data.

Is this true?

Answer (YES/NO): NO